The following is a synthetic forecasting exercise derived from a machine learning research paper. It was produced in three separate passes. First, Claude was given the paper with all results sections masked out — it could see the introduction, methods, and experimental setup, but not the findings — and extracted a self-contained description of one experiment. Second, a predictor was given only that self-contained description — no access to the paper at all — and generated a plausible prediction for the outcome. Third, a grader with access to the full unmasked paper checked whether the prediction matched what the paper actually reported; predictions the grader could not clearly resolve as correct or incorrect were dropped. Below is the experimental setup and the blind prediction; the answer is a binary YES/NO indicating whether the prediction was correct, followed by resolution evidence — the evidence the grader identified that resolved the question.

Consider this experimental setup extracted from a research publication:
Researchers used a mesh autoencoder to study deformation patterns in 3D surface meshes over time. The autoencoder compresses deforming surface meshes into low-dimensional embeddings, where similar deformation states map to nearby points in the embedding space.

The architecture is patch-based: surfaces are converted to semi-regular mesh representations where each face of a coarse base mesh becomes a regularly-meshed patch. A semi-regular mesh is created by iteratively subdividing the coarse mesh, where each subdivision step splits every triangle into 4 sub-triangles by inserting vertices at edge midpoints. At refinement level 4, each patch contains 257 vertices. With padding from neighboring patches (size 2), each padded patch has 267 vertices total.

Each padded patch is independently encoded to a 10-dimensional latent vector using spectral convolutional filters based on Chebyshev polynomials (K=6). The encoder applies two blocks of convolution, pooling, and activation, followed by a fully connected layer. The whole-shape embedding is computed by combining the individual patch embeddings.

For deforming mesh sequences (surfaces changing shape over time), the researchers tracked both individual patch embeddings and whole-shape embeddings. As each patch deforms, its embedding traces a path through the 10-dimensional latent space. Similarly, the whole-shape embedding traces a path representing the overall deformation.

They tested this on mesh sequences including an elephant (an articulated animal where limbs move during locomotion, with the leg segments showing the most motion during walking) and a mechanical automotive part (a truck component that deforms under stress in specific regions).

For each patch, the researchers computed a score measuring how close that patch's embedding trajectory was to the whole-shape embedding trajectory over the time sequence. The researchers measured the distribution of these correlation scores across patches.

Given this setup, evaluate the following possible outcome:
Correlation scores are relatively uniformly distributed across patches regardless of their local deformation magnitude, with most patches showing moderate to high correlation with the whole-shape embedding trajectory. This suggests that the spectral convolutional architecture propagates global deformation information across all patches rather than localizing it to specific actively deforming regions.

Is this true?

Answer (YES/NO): NO